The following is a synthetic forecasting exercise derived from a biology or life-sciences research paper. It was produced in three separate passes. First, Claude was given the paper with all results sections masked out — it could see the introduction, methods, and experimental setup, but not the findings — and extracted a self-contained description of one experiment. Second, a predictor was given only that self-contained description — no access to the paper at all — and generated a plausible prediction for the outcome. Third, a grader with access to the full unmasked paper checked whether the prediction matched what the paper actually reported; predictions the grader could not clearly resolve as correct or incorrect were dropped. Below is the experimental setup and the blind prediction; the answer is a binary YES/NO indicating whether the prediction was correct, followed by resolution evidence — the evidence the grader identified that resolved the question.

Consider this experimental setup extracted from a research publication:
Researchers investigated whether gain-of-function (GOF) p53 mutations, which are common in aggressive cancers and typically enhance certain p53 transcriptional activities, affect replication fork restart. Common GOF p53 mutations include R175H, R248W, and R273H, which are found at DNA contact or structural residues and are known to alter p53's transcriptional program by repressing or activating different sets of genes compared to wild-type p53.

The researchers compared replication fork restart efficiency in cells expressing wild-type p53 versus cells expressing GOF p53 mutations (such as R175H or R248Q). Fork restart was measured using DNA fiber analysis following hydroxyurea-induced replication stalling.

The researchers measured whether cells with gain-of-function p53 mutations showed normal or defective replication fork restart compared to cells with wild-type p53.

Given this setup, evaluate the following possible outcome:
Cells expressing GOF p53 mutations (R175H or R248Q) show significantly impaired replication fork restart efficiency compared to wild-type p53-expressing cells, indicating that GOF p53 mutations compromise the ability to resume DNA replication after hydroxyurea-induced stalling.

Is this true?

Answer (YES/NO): YES